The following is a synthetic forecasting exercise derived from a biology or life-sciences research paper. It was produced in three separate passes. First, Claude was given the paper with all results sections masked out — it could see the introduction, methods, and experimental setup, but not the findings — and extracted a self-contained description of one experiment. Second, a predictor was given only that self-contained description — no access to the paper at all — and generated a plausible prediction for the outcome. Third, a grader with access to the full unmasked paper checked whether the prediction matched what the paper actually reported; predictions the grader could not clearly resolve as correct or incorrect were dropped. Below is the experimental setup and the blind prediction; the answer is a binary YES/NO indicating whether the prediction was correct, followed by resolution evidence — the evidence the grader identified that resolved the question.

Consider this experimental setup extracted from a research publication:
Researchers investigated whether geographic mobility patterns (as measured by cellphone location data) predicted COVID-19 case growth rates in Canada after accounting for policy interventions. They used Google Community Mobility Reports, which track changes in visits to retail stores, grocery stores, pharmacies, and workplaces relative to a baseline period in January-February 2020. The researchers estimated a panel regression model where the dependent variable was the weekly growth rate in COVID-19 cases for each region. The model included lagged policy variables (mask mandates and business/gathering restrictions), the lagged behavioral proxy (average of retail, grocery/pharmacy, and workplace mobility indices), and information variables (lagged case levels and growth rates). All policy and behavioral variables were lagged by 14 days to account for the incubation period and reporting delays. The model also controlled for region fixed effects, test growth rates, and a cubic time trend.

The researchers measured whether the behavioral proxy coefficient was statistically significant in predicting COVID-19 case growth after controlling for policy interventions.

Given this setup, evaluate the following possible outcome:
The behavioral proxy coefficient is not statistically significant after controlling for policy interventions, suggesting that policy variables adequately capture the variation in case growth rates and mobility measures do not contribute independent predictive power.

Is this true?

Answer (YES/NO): YES